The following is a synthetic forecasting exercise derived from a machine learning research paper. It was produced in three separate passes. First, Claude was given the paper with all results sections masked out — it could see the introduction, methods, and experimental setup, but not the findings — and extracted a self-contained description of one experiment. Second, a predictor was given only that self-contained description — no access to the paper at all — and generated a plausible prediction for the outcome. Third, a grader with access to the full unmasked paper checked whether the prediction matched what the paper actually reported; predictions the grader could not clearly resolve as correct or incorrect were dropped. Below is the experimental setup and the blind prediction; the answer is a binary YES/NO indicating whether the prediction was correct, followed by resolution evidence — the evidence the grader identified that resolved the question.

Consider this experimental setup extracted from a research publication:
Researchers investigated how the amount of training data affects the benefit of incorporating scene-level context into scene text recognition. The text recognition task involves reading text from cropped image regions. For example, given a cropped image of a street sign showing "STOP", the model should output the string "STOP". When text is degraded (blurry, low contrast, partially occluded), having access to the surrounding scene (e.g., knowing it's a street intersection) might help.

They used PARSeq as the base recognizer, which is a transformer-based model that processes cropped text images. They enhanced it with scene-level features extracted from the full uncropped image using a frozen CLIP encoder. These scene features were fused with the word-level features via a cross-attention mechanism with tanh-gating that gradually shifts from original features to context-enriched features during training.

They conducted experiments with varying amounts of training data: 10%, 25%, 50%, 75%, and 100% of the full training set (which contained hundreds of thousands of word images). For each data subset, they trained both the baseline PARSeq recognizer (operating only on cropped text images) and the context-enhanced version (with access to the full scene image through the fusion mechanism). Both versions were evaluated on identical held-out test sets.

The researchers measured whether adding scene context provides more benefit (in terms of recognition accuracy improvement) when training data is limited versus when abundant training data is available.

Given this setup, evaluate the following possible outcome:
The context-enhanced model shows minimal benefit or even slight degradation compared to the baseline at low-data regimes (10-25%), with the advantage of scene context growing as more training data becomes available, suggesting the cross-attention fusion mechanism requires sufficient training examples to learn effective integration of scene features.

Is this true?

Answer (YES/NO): NO